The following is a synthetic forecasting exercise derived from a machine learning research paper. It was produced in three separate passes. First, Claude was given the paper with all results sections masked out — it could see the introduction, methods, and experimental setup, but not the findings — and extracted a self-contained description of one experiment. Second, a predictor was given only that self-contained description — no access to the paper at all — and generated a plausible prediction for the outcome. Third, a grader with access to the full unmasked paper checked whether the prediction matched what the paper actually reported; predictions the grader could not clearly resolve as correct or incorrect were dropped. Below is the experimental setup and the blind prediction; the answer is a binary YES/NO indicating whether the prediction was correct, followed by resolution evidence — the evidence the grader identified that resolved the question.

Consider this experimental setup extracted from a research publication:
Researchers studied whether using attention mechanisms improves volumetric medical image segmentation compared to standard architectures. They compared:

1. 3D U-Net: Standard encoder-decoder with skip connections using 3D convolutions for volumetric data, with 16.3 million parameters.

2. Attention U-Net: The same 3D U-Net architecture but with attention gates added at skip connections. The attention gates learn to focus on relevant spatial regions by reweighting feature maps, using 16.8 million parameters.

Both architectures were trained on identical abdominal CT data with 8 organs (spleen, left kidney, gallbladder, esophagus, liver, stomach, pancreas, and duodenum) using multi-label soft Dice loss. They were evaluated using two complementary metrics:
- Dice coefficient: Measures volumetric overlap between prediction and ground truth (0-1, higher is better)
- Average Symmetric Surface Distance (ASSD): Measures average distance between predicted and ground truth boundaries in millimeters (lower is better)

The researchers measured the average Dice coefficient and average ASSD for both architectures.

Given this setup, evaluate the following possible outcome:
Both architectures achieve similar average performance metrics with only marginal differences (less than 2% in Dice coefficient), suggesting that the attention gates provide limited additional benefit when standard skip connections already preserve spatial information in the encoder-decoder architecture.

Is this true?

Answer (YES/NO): YES